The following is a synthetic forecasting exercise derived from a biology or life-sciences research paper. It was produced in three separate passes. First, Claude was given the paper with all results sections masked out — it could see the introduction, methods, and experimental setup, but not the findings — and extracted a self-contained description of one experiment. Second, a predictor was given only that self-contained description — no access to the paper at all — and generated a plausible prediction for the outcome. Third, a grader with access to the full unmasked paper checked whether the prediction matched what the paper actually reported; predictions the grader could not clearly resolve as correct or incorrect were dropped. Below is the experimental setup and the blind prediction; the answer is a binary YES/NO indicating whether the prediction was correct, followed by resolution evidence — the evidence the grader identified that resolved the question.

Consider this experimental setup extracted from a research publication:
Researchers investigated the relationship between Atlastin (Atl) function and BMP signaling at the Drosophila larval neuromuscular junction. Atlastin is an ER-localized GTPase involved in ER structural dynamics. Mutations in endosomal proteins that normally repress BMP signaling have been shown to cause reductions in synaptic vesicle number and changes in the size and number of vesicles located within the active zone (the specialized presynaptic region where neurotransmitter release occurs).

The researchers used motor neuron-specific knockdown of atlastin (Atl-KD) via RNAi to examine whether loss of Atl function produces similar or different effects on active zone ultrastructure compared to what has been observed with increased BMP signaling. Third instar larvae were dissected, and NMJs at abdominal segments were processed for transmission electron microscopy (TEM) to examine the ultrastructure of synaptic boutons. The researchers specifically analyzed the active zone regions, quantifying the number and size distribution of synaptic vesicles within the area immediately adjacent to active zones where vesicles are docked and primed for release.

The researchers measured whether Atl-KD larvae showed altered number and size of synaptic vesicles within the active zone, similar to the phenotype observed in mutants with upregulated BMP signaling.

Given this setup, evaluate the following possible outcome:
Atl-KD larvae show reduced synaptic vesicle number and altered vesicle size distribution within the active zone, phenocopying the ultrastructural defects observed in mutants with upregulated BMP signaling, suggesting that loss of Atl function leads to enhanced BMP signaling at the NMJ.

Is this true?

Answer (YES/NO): NO